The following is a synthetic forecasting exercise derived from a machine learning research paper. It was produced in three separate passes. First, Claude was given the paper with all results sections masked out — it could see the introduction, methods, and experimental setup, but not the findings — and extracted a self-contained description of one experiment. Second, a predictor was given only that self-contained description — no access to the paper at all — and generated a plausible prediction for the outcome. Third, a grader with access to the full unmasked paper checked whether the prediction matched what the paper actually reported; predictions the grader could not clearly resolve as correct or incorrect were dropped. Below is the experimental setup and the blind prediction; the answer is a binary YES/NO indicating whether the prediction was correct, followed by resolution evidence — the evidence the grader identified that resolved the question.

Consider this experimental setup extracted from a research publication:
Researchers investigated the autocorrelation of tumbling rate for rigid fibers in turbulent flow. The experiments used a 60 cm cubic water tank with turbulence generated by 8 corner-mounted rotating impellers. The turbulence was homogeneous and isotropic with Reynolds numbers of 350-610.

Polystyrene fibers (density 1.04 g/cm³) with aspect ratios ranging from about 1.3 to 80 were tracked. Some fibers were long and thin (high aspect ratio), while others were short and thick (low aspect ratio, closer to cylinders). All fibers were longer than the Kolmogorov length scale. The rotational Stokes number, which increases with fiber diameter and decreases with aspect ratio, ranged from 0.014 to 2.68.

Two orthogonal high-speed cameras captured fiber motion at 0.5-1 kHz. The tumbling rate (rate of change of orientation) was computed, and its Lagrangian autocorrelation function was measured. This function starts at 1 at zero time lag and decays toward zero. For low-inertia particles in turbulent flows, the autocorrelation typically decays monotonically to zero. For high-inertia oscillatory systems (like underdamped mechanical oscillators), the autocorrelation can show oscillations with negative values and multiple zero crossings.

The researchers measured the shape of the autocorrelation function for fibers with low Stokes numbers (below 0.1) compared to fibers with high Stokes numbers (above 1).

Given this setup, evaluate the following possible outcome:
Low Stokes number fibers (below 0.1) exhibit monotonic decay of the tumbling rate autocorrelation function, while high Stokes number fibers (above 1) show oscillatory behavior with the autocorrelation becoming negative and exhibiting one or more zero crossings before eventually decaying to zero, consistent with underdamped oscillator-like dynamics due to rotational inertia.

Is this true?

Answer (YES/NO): NO